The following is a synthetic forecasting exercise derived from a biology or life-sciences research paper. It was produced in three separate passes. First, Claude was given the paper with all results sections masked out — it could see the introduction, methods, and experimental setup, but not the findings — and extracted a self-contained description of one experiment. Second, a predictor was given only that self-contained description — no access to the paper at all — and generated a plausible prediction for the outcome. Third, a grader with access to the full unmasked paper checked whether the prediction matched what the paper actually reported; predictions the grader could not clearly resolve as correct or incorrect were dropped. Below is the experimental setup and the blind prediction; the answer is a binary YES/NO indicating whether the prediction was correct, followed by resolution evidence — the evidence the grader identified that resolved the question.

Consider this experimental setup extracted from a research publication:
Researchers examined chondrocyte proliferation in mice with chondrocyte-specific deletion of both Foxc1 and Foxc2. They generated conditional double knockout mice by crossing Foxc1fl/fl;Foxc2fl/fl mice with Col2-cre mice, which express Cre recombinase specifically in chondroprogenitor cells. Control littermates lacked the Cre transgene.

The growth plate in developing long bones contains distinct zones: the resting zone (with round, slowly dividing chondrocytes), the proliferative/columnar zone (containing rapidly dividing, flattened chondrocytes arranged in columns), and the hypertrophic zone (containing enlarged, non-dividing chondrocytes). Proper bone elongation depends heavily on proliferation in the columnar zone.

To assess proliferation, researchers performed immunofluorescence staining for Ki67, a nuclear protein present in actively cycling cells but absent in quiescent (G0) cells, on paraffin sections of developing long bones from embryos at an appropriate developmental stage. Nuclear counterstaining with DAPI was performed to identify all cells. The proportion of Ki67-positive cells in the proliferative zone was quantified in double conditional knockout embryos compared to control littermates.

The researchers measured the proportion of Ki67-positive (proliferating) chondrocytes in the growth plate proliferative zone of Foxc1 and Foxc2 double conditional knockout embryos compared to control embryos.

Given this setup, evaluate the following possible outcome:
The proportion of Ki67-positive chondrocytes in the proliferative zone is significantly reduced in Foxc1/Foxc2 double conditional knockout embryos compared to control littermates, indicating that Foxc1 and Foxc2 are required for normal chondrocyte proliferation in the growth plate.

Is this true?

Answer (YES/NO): YES